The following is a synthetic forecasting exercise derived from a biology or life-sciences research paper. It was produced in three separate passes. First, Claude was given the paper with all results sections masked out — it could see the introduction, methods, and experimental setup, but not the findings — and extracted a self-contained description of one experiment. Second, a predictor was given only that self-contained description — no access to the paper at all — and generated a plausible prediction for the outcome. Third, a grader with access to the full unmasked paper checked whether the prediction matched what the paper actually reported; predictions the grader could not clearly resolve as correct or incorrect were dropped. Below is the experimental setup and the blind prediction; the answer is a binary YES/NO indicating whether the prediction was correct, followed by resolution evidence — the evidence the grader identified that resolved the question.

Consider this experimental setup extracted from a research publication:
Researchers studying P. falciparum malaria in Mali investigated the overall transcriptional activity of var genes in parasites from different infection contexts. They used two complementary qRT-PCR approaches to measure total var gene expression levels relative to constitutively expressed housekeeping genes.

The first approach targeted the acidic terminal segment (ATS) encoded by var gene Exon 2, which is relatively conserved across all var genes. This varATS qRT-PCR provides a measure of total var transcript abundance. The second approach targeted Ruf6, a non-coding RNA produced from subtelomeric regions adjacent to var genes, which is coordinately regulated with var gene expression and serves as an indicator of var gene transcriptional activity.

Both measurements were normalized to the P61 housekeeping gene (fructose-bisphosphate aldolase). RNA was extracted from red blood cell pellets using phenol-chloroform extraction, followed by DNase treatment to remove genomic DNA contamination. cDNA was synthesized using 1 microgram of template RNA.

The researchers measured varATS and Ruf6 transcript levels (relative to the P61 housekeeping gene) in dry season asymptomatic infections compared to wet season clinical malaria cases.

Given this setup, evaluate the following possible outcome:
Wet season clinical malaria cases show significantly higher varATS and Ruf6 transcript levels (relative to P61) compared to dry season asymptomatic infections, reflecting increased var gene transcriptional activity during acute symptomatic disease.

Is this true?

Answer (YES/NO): NO